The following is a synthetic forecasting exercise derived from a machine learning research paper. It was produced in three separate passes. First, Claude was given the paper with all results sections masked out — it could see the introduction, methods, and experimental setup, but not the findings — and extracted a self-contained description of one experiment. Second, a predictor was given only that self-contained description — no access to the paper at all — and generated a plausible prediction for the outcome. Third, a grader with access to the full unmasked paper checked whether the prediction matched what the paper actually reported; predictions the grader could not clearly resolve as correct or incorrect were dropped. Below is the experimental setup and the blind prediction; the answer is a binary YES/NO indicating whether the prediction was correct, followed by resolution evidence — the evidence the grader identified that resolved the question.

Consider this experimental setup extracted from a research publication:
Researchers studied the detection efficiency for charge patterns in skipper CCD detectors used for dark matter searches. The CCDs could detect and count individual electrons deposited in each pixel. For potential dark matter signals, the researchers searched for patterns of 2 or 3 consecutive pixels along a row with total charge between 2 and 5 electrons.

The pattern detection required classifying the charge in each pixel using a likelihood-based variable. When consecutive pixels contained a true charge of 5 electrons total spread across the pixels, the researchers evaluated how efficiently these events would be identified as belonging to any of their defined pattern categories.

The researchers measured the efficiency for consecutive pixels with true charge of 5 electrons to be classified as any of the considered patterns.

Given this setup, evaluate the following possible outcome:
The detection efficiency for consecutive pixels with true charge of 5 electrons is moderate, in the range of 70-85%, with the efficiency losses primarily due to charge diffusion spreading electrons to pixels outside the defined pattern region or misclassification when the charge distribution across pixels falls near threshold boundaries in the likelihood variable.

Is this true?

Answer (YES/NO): NO